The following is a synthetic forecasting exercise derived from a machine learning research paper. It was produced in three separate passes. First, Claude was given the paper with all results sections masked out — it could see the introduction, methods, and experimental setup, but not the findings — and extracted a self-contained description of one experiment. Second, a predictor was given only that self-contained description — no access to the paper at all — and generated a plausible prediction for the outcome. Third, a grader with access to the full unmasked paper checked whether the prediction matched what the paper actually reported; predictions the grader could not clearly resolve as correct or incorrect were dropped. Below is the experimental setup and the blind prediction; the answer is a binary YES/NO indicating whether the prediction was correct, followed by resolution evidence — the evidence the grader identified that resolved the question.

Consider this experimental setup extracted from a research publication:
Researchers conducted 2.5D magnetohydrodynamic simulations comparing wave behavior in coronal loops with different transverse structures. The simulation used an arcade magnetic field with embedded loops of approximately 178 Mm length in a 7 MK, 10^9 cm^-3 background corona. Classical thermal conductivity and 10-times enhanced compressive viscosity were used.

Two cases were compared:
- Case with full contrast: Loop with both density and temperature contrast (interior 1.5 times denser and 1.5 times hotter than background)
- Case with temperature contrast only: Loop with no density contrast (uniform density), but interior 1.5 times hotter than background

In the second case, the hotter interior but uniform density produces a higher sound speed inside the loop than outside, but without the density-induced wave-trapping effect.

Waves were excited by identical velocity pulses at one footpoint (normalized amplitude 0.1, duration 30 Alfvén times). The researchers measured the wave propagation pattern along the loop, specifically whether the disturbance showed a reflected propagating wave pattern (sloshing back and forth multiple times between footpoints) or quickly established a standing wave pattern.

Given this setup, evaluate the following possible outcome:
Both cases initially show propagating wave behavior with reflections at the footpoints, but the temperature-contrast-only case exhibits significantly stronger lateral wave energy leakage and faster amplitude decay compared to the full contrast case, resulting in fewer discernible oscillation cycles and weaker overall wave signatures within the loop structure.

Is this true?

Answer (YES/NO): NO